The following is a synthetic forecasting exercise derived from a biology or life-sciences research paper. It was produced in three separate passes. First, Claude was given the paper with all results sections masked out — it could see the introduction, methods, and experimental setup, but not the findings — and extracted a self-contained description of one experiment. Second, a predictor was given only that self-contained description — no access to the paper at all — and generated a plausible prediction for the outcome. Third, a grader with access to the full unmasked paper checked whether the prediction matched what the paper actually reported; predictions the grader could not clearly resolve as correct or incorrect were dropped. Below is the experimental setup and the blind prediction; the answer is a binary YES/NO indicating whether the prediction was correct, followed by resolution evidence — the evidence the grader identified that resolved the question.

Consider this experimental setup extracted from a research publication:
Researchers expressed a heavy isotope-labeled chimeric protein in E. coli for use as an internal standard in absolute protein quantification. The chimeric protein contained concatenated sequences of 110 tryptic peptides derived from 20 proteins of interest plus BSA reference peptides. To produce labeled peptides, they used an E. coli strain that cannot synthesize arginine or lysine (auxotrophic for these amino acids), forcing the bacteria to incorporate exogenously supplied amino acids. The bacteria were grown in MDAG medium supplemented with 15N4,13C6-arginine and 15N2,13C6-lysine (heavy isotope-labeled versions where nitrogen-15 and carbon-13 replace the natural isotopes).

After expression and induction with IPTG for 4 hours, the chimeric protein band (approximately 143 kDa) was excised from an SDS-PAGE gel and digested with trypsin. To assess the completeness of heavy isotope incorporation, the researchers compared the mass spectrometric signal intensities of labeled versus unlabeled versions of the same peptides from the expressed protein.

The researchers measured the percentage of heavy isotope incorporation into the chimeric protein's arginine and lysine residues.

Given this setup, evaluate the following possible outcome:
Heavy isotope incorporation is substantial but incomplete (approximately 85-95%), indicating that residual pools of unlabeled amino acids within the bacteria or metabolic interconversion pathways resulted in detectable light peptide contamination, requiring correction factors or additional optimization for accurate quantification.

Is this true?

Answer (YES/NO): NO